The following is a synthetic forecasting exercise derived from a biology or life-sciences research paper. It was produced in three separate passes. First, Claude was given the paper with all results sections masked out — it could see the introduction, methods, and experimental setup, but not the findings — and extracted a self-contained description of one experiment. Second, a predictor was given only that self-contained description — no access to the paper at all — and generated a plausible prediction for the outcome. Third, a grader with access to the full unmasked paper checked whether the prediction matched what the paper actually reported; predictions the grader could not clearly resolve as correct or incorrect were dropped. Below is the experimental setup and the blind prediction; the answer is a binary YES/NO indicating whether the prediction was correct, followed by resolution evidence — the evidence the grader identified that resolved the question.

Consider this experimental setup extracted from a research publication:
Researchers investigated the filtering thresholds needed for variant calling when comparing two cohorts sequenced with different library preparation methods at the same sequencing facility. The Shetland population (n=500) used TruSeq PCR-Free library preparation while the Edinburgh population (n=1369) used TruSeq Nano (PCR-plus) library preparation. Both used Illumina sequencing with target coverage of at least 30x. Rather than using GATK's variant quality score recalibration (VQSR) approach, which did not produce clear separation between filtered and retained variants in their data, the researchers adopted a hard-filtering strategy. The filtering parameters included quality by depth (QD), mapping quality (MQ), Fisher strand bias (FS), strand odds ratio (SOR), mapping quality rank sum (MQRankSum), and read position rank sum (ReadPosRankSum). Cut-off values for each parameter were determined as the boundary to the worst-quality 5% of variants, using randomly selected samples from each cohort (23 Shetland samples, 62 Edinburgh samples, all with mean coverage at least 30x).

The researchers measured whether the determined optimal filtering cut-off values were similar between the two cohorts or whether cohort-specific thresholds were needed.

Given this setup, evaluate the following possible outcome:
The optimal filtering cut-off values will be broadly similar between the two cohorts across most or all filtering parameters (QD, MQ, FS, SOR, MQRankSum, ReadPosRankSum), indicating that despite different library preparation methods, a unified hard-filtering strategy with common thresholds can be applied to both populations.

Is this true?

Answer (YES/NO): NO